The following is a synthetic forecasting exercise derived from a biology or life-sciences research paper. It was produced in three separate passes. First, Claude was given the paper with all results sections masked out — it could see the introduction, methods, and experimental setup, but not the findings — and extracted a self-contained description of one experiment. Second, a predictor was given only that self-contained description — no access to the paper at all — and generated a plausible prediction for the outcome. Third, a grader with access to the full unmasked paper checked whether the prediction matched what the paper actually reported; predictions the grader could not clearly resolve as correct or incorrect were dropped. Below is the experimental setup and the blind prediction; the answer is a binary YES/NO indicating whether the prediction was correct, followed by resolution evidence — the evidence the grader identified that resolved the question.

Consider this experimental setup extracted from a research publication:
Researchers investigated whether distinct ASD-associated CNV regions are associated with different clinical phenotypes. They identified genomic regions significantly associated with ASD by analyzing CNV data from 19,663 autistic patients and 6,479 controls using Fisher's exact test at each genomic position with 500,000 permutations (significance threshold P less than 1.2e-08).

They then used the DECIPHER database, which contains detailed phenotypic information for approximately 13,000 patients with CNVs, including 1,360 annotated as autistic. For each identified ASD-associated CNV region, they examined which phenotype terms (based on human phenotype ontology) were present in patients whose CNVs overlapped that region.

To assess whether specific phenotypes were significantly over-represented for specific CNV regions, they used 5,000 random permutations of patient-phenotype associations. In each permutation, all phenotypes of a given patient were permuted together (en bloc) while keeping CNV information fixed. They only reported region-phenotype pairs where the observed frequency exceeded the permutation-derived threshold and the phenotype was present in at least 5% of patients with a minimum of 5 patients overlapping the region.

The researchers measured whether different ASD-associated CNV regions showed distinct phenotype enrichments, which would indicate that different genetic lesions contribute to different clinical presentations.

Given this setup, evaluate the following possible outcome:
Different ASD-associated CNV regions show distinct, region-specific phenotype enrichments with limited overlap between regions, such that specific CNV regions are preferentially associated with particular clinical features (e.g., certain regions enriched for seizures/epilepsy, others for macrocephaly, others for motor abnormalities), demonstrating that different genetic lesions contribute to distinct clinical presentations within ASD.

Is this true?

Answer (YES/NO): YES